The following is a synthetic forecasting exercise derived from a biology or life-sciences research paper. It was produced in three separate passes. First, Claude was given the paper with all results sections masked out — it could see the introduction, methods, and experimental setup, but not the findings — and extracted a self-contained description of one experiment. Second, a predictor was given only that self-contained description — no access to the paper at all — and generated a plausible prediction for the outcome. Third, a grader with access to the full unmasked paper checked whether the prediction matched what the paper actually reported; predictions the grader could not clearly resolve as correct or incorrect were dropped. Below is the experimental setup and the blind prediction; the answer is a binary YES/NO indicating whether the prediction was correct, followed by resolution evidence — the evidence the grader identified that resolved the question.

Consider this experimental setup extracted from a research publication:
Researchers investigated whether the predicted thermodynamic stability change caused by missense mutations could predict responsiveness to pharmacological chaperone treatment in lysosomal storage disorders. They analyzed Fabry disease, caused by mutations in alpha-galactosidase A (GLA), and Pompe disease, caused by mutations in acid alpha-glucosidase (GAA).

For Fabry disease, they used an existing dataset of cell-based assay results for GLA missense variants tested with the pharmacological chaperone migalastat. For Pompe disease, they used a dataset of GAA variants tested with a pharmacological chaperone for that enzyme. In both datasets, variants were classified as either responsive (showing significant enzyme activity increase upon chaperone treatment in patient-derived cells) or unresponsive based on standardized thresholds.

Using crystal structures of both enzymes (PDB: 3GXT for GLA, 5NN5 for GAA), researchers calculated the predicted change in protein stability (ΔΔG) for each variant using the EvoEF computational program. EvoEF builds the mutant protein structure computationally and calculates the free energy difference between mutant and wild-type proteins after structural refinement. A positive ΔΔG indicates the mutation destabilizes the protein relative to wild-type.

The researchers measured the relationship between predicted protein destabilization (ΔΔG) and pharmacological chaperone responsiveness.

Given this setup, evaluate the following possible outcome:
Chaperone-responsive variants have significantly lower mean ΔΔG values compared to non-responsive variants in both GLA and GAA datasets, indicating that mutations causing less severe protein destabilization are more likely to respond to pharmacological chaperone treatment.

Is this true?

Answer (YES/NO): YES